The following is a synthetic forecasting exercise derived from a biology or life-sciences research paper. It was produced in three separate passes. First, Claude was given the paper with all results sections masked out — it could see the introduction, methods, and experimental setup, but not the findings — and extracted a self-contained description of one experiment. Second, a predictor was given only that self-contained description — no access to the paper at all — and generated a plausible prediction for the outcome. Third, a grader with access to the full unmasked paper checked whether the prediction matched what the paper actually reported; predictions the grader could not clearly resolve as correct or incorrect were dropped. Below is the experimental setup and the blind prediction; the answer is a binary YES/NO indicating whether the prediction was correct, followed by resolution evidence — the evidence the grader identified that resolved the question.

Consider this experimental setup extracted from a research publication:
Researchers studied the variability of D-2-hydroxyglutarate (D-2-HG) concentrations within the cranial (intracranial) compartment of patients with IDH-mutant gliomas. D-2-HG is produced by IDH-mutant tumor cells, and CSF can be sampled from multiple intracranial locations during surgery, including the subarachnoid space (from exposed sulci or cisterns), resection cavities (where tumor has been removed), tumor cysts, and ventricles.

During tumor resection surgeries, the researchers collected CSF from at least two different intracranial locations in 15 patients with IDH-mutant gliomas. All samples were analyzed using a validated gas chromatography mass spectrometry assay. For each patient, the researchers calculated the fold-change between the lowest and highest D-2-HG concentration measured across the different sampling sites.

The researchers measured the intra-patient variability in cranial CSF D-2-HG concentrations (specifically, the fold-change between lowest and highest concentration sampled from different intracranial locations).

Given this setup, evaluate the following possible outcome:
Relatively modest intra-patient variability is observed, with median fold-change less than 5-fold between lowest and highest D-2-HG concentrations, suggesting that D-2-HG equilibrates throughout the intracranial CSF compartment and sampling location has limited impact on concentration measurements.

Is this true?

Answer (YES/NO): NO